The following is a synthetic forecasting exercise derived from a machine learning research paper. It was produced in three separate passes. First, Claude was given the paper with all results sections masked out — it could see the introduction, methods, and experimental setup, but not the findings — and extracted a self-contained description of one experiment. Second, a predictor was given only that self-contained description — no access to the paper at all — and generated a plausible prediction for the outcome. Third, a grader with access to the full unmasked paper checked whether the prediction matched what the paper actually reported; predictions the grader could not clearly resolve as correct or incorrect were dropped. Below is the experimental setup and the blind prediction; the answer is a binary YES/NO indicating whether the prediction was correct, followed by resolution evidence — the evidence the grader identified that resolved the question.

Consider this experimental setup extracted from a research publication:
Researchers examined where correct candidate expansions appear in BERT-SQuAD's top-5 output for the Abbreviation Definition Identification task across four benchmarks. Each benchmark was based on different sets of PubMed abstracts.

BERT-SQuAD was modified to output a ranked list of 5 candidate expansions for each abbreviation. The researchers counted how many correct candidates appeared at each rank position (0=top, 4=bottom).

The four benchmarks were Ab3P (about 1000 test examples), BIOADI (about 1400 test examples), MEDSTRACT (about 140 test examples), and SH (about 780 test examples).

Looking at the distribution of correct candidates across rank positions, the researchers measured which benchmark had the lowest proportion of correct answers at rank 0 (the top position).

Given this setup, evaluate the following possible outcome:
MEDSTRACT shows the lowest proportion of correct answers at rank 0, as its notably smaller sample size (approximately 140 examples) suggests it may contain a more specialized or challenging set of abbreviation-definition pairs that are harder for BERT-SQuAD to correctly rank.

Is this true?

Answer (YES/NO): NO